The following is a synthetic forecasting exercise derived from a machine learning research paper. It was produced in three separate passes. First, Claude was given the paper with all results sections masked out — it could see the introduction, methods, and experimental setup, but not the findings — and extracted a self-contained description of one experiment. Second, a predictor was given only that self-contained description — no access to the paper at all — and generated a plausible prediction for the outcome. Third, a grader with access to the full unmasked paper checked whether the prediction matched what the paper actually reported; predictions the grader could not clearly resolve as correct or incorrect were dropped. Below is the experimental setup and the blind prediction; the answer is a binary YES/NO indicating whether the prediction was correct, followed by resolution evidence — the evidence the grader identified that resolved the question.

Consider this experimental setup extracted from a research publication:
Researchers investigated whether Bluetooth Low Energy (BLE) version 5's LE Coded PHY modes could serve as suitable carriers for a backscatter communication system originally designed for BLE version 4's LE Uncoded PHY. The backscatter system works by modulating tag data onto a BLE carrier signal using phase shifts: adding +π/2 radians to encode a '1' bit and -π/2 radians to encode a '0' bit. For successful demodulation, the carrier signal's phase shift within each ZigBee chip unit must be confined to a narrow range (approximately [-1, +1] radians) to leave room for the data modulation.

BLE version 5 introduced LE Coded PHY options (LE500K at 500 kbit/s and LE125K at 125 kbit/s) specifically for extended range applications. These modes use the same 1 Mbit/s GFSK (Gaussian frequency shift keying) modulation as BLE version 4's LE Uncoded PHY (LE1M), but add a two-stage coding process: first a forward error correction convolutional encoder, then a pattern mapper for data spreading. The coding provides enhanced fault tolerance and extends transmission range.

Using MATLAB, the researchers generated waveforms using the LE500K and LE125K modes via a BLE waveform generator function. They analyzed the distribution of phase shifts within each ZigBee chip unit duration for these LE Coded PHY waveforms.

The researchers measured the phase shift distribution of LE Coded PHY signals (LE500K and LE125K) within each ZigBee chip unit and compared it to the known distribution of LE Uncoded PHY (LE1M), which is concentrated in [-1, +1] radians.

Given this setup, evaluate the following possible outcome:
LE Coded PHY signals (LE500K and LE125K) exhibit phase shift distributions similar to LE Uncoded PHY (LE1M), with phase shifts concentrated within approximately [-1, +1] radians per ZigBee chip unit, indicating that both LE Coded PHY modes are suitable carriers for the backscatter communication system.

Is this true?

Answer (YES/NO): YES